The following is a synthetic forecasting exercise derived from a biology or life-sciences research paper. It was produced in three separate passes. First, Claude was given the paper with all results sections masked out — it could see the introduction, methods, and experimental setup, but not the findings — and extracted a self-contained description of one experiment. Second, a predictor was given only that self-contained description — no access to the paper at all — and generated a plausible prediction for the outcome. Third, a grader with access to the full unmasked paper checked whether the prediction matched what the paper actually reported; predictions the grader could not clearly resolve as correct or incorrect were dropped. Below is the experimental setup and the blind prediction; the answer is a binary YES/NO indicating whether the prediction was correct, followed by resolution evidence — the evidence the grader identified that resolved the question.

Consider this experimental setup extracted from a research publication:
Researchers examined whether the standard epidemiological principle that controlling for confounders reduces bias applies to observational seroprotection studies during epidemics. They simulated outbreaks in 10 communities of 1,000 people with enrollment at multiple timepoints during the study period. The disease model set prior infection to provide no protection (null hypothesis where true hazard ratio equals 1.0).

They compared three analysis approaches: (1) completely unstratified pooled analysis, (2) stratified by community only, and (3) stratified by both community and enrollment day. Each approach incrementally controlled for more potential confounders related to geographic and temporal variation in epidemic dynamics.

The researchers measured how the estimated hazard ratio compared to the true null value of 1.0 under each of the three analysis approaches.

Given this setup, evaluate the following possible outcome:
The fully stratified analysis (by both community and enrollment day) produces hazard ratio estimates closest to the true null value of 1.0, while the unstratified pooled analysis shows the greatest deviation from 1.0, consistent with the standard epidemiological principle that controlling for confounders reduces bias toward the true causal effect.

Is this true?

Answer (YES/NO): YES